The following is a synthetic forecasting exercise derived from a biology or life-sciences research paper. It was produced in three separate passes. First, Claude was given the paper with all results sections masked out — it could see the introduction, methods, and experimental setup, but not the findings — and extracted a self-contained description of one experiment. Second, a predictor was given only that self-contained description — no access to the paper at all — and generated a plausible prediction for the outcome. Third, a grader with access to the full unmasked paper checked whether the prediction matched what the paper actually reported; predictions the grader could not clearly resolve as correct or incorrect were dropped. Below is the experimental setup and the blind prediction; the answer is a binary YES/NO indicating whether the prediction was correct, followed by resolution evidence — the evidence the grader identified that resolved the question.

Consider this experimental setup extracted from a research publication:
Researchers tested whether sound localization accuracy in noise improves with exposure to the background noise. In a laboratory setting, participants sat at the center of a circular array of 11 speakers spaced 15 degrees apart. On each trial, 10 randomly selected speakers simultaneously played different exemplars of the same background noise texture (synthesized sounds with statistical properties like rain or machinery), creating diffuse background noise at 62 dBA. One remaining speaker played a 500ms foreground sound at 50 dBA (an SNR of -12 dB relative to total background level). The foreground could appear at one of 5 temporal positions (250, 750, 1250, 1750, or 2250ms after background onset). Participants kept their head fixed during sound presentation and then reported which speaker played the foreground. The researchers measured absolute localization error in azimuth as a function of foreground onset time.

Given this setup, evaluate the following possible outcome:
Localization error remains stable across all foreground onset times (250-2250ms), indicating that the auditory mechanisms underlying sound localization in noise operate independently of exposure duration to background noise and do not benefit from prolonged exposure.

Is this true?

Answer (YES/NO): NO